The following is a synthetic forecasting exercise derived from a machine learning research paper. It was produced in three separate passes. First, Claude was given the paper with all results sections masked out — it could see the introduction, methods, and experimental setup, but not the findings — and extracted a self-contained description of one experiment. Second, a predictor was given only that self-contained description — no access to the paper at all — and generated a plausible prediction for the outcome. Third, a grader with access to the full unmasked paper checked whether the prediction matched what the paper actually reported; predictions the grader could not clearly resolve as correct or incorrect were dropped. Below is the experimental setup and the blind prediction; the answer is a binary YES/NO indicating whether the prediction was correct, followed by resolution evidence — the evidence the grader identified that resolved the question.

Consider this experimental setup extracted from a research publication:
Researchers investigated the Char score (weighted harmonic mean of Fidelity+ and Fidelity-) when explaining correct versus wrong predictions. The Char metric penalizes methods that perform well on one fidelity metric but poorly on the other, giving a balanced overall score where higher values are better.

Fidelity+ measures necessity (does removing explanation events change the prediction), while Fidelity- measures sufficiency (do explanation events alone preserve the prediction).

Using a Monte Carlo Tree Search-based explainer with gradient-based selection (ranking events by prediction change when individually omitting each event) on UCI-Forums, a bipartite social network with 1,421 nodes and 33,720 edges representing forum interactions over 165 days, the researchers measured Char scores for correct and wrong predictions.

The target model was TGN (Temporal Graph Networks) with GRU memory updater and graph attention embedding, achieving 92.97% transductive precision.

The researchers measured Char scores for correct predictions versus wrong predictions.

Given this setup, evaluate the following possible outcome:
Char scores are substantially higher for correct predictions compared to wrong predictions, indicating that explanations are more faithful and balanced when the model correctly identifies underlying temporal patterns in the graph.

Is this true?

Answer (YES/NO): NO